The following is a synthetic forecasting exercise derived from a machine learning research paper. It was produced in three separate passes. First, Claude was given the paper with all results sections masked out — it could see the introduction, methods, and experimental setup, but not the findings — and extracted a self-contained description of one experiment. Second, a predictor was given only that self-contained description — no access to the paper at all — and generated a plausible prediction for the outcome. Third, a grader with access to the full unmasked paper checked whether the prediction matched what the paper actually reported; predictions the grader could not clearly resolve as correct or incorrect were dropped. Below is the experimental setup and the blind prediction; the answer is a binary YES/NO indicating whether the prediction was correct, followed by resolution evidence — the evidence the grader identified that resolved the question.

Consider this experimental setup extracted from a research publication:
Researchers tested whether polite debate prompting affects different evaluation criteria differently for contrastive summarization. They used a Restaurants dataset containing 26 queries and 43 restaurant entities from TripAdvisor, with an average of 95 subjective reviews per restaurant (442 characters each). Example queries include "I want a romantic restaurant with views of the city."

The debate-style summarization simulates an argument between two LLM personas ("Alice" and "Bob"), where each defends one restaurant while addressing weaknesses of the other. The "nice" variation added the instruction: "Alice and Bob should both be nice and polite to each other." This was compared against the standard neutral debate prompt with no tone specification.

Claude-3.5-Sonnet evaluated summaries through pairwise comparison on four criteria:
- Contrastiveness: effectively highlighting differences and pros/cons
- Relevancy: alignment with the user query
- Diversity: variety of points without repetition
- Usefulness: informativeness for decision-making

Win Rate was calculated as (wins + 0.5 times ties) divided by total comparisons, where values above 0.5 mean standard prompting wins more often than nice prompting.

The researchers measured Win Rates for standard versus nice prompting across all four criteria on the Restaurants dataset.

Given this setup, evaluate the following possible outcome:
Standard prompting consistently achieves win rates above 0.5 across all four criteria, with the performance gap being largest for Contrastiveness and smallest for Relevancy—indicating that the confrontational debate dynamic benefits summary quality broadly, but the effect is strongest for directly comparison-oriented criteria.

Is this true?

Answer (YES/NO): NO